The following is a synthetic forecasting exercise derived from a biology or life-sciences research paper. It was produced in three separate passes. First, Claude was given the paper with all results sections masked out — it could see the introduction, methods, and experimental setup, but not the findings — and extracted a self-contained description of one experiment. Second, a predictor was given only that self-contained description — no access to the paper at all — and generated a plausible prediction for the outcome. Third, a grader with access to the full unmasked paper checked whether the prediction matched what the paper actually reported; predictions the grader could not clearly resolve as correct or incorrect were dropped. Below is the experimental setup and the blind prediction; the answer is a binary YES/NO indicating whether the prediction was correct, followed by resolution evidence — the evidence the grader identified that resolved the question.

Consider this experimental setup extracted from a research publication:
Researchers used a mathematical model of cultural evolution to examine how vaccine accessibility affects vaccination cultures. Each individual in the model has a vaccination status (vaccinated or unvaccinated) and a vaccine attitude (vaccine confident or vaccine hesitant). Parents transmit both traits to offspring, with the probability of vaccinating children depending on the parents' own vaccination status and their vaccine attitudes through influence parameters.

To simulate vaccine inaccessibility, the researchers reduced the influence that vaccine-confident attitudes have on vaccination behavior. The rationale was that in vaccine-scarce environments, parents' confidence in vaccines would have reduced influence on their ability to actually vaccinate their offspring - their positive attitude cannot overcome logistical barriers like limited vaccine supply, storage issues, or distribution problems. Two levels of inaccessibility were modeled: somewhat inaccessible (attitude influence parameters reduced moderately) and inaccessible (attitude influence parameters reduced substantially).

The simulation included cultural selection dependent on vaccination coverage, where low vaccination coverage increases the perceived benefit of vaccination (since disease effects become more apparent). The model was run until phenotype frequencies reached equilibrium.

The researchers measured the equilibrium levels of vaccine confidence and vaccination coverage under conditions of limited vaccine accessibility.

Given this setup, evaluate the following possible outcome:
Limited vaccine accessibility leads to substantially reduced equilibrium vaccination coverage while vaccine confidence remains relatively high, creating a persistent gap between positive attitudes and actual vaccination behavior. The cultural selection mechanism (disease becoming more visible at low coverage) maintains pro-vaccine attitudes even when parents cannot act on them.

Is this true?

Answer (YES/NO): YES